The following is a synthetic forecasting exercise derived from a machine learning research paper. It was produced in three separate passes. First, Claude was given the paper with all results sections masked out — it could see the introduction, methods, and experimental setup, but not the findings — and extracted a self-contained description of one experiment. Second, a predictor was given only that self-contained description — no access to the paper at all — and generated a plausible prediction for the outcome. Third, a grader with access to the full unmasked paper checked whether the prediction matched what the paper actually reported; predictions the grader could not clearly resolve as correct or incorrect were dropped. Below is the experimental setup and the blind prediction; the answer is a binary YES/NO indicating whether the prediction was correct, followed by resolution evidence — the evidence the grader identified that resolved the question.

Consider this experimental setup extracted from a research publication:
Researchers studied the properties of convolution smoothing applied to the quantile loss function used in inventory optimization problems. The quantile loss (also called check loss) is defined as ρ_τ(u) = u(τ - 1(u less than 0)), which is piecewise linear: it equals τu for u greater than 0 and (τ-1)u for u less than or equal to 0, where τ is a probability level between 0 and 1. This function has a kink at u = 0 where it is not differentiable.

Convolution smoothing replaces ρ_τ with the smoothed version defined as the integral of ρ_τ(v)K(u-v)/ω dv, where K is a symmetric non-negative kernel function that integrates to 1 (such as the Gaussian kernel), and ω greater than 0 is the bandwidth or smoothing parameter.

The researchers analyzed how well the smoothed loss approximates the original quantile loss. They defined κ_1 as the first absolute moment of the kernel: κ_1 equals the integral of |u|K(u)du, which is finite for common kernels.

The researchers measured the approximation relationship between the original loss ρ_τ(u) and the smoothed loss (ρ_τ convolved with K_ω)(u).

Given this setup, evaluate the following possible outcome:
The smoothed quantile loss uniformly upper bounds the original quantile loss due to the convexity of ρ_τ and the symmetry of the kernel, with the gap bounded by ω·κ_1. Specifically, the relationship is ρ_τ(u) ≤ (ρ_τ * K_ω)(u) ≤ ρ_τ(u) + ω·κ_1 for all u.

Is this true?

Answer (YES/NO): NO